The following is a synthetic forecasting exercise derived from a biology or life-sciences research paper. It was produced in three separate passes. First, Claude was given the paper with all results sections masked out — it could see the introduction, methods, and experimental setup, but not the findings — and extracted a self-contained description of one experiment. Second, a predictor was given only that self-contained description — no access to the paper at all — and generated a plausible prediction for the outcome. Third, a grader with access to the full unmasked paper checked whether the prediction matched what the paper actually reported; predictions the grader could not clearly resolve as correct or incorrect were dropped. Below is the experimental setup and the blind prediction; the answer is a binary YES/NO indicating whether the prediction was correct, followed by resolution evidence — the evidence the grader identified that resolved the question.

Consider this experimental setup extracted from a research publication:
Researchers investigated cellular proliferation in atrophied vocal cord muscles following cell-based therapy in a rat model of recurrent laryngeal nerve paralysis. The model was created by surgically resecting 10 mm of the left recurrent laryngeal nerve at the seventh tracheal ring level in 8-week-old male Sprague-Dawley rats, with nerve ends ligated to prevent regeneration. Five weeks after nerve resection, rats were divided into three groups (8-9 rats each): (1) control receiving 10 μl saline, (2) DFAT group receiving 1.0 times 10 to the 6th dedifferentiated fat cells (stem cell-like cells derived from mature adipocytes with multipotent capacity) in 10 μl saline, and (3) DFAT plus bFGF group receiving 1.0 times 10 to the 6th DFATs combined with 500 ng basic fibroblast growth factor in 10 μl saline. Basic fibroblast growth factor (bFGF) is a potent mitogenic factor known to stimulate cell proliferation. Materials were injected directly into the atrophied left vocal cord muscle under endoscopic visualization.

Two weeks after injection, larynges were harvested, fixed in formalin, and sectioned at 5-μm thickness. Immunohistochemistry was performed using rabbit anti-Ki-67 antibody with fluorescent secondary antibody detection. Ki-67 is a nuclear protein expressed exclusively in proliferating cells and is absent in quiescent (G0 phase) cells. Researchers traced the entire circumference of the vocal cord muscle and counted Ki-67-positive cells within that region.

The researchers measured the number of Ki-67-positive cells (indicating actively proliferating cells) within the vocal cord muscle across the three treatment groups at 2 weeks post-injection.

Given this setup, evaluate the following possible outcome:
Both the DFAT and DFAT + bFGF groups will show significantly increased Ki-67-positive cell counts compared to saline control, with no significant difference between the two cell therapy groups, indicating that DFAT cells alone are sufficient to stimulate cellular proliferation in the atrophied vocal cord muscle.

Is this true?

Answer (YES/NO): NO